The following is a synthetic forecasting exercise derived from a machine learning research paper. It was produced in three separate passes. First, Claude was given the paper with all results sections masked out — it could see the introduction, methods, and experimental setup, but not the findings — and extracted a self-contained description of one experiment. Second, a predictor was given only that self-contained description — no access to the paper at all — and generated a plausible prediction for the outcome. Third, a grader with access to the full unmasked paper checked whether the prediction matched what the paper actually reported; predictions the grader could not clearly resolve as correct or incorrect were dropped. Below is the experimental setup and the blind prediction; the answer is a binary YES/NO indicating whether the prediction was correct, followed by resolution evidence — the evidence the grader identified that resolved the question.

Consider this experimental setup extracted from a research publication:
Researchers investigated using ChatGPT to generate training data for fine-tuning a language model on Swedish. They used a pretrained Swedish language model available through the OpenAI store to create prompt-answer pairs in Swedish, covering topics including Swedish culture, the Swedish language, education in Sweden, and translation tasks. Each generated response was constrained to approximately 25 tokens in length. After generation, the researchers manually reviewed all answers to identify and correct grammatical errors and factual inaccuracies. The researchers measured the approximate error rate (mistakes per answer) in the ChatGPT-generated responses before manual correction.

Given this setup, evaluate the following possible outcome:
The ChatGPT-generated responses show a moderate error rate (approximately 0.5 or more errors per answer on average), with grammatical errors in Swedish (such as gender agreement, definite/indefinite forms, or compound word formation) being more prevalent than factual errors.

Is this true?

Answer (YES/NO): NO